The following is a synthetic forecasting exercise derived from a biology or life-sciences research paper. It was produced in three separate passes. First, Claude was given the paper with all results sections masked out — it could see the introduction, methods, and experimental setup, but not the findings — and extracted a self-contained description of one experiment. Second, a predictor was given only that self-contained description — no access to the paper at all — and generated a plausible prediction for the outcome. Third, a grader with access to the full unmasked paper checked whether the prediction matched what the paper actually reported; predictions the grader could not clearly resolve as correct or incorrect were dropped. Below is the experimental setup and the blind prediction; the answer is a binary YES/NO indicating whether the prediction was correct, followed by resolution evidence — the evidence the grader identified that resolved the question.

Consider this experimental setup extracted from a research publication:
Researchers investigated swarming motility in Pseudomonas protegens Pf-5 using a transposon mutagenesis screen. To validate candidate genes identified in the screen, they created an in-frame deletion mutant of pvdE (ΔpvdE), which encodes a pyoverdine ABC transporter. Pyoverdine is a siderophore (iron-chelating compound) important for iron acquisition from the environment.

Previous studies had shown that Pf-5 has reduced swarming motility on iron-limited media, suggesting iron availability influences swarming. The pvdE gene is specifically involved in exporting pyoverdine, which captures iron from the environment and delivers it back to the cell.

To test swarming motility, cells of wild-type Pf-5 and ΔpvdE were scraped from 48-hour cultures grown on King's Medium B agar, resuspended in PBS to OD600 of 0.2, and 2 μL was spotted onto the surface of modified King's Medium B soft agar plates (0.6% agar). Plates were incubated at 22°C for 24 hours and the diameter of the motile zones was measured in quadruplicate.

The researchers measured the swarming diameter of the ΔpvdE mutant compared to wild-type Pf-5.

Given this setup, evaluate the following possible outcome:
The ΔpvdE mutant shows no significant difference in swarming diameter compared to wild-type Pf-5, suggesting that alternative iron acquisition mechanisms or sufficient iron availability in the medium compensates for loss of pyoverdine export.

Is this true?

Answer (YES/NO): NO